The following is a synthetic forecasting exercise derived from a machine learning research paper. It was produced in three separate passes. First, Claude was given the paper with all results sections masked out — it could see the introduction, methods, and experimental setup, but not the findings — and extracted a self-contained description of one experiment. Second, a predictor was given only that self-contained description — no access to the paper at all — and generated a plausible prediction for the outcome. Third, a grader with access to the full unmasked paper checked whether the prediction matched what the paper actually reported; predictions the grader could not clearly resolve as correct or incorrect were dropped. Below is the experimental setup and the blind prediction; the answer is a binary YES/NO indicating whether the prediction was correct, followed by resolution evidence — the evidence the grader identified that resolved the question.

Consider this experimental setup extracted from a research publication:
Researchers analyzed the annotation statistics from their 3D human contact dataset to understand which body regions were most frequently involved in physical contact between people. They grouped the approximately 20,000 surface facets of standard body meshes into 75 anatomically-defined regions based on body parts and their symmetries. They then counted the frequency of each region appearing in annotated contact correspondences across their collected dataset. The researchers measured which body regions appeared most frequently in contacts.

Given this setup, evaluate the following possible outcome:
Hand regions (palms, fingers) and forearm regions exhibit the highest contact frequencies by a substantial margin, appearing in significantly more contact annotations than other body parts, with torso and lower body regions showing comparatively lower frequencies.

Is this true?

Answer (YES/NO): NO